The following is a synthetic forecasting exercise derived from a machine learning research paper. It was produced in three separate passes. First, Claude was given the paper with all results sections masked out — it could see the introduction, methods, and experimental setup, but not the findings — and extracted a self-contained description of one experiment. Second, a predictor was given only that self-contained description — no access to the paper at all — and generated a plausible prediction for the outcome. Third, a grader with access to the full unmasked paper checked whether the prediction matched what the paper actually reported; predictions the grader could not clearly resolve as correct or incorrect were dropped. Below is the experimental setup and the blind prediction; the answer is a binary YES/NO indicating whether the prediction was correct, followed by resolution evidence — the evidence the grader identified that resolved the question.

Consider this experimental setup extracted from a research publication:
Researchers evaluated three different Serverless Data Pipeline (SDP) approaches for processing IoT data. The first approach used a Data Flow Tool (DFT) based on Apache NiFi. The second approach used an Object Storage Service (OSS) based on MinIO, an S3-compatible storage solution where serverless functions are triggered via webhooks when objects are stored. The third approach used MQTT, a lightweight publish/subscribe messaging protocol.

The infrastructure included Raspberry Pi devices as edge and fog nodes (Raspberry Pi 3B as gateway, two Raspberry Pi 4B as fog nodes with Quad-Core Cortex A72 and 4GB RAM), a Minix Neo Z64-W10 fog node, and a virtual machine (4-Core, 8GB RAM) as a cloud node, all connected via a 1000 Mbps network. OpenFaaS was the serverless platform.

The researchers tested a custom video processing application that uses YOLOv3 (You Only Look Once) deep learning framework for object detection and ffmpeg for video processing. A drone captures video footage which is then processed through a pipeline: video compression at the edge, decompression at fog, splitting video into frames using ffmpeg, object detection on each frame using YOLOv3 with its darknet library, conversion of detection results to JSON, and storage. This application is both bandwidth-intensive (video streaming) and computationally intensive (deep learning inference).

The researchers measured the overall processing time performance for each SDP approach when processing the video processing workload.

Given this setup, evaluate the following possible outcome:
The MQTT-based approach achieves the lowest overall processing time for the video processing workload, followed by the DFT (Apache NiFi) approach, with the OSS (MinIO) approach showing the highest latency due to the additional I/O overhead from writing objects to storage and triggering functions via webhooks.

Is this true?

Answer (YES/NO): NO